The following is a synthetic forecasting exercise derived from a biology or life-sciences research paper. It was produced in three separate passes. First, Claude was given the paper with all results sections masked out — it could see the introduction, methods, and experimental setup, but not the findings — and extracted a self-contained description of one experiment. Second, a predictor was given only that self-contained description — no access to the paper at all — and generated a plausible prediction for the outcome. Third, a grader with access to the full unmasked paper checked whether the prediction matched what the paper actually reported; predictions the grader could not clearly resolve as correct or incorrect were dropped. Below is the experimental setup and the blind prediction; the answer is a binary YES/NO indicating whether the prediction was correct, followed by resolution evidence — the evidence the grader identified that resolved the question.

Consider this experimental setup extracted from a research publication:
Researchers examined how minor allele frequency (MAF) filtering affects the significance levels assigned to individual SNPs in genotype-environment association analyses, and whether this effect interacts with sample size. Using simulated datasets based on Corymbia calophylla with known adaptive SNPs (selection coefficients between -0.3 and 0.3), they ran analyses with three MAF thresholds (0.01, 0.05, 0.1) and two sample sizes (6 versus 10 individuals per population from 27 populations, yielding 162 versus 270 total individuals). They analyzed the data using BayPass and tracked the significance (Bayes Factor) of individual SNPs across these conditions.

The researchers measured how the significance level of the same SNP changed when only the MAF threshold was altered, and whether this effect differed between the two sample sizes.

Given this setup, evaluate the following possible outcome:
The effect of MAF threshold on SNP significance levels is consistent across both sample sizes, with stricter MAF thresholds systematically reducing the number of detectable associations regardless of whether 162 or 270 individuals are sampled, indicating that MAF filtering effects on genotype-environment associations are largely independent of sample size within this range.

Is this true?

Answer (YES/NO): NO